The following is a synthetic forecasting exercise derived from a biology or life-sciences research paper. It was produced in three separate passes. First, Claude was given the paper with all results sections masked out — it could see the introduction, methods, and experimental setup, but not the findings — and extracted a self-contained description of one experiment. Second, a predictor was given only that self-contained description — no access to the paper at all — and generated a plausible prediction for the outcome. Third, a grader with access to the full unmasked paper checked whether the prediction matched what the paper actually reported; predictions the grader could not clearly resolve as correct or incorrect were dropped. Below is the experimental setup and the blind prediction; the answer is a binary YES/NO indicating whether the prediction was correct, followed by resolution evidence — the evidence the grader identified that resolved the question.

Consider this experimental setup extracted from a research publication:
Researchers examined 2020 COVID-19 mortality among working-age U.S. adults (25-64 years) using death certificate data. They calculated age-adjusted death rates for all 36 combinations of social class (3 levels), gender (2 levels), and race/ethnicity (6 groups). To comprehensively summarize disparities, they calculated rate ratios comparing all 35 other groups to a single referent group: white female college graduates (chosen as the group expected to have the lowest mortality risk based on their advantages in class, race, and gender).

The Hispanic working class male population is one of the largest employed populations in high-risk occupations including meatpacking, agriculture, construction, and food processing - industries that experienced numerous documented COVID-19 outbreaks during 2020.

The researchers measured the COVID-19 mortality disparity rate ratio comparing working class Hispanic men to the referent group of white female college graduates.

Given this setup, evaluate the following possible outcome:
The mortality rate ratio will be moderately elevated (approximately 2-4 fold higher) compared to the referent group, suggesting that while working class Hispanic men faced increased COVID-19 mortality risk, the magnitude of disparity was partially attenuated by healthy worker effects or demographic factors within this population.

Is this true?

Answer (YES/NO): NO